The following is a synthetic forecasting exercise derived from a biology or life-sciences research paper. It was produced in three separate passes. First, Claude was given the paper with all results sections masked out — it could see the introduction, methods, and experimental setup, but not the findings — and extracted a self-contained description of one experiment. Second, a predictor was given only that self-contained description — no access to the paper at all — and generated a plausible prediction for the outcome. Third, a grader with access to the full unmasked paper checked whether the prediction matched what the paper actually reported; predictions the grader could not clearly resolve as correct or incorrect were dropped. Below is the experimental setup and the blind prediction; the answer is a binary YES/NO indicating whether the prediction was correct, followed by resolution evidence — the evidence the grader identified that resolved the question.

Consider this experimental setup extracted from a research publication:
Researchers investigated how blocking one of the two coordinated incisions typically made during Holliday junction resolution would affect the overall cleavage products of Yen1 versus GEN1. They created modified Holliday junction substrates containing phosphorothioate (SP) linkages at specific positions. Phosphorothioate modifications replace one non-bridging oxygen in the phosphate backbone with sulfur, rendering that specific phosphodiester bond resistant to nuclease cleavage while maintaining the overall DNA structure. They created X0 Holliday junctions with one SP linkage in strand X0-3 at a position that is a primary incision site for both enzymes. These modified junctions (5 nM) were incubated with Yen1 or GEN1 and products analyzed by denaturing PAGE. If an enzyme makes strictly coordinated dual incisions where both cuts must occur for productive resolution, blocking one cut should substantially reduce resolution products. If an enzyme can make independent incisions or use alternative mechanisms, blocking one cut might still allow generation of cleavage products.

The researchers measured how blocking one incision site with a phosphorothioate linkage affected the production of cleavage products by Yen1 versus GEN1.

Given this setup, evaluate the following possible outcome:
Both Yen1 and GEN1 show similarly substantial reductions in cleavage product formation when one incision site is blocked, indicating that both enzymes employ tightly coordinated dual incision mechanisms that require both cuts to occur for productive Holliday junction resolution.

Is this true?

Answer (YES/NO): YES